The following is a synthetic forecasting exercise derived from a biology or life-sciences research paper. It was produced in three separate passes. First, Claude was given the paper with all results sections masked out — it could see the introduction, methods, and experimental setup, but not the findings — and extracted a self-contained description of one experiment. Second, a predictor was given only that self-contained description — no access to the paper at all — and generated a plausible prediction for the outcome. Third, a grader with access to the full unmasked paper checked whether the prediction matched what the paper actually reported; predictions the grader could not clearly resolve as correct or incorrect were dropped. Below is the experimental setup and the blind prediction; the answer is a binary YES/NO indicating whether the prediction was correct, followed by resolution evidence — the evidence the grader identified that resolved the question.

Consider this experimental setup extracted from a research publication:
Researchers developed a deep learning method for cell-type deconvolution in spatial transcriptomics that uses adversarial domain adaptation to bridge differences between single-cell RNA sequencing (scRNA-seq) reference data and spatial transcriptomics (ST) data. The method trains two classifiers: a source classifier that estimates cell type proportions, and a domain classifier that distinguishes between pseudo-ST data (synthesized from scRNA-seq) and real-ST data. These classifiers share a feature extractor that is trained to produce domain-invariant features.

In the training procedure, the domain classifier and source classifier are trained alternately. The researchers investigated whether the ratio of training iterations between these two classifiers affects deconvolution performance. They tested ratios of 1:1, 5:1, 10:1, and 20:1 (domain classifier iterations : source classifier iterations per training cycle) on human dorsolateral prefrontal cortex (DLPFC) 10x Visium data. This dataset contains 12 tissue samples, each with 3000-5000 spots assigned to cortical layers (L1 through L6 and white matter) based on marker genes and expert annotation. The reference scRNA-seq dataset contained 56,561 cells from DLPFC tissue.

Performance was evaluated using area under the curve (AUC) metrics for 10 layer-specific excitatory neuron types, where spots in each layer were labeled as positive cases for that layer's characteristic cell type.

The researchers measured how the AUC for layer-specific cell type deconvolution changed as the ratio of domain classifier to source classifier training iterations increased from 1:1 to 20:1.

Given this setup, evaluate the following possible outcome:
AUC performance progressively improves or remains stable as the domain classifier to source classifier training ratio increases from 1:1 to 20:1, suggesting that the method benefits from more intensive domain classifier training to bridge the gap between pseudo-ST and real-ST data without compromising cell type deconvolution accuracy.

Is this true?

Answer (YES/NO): YES